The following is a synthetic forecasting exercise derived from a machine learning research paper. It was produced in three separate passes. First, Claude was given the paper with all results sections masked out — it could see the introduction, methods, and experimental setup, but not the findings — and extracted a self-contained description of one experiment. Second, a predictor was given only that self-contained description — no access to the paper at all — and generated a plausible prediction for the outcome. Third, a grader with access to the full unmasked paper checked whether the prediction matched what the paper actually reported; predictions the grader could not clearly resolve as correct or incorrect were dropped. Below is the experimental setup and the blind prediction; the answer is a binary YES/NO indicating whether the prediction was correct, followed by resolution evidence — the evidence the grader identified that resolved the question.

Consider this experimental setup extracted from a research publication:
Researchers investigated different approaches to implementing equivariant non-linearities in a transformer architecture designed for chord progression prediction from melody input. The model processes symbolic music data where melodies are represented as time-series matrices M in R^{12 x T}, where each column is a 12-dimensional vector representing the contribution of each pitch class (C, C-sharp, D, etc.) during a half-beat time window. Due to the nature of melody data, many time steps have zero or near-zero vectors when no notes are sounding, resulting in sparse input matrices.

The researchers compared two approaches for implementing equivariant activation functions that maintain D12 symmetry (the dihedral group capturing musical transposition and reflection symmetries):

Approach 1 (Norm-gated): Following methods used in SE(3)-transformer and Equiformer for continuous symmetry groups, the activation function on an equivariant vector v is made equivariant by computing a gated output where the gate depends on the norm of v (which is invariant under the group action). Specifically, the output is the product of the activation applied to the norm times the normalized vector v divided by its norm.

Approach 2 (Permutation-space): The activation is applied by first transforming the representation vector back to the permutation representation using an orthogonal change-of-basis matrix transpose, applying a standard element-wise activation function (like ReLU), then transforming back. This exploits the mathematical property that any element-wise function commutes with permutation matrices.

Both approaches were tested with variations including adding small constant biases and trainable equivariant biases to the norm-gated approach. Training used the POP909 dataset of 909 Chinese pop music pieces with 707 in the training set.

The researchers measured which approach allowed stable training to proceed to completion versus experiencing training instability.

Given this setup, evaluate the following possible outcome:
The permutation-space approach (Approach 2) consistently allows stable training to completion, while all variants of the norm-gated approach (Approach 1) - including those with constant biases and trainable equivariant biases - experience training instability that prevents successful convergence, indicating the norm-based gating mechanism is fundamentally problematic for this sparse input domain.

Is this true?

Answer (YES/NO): YES